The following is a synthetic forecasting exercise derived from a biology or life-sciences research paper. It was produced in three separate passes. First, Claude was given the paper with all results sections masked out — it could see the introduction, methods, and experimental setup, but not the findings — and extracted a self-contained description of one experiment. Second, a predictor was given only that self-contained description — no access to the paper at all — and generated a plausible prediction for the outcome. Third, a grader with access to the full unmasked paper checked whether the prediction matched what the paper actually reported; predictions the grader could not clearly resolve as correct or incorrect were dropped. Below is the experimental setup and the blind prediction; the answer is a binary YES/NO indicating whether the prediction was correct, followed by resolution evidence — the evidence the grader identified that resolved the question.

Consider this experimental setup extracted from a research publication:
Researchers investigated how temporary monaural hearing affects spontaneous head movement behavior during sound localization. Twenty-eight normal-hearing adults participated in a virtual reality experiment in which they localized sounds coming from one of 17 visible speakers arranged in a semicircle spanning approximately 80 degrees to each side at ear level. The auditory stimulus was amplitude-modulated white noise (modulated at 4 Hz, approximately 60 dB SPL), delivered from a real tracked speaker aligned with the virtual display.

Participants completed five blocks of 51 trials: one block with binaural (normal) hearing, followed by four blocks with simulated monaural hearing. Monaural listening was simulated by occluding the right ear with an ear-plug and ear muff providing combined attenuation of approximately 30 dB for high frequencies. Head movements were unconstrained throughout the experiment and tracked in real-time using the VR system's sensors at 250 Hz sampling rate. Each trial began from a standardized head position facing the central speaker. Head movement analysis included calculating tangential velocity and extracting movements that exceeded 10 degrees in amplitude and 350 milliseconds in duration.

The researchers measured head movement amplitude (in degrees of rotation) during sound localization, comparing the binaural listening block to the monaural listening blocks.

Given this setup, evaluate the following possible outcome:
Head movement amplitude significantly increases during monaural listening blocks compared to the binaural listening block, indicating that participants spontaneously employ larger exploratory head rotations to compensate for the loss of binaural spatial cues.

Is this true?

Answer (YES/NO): YES